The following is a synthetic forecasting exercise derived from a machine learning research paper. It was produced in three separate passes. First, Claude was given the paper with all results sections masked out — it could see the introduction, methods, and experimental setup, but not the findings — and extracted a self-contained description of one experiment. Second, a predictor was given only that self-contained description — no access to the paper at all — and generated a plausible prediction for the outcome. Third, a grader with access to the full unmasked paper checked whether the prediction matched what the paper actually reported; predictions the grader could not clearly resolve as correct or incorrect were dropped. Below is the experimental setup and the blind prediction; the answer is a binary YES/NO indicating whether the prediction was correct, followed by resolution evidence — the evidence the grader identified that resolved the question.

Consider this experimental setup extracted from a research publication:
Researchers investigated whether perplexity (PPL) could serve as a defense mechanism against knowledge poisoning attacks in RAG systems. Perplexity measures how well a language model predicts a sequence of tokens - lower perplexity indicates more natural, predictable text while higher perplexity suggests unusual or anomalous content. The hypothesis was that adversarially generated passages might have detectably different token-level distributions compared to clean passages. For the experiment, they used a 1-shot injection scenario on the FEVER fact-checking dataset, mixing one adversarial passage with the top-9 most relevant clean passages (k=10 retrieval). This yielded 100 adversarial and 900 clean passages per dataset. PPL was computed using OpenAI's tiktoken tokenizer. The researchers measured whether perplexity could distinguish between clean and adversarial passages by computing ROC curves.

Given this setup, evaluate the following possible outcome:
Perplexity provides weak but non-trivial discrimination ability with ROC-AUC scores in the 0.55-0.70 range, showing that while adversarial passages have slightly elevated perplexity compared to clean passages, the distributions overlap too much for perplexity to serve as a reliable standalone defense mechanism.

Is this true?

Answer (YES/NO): NO